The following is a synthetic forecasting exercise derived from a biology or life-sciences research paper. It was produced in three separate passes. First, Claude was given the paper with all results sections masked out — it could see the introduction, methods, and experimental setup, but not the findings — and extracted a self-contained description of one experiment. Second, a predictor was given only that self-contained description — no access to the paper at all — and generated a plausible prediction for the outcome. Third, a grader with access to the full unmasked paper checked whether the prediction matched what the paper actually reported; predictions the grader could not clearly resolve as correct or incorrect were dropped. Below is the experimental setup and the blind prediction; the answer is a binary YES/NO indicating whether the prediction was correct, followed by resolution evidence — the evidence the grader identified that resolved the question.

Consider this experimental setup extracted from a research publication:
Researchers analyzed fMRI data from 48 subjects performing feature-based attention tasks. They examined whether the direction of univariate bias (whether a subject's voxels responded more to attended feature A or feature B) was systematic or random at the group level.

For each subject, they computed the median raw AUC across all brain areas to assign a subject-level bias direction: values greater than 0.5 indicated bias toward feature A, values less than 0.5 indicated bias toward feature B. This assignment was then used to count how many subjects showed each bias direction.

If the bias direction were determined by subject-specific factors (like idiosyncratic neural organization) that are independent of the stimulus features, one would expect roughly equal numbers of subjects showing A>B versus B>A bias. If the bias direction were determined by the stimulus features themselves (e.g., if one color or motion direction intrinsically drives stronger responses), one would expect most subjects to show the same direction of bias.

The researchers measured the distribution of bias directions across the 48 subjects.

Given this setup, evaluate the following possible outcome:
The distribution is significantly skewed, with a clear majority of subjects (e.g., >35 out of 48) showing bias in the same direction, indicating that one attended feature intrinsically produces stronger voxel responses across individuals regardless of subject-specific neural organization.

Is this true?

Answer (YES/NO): NO